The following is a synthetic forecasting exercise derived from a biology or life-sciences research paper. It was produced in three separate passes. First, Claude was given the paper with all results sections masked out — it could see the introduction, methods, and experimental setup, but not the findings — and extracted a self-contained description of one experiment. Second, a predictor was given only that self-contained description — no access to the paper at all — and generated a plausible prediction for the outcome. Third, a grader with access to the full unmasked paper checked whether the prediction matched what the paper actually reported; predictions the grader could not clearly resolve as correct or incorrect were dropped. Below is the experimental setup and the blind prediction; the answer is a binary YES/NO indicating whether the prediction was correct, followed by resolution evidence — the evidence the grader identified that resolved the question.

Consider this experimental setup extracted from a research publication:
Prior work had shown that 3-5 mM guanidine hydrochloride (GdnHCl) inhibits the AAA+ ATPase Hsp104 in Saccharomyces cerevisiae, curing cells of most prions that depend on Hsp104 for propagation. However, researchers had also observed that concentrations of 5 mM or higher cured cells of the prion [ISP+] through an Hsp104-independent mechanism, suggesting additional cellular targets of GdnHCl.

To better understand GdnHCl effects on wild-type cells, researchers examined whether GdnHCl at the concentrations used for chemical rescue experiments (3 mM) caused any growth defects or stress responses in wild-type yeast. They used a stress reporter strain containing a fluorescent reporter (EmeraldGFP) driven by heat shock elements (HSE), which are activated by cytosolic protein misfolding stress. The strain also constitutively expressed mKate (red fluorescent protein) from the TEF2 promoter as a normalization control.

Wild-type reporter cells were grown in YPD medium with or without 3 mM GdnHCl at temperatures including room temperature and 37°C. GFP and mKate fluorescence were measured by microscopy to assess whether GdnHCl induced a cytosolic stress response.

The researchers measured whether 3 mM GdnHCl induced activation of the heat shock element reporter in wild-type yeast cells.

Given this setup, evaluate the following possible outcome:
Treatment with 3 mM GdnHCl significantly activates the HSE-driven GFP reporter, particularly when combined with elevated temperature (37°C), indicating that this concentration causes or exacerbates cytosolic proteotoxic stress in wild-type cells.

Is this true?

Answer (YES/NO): NO